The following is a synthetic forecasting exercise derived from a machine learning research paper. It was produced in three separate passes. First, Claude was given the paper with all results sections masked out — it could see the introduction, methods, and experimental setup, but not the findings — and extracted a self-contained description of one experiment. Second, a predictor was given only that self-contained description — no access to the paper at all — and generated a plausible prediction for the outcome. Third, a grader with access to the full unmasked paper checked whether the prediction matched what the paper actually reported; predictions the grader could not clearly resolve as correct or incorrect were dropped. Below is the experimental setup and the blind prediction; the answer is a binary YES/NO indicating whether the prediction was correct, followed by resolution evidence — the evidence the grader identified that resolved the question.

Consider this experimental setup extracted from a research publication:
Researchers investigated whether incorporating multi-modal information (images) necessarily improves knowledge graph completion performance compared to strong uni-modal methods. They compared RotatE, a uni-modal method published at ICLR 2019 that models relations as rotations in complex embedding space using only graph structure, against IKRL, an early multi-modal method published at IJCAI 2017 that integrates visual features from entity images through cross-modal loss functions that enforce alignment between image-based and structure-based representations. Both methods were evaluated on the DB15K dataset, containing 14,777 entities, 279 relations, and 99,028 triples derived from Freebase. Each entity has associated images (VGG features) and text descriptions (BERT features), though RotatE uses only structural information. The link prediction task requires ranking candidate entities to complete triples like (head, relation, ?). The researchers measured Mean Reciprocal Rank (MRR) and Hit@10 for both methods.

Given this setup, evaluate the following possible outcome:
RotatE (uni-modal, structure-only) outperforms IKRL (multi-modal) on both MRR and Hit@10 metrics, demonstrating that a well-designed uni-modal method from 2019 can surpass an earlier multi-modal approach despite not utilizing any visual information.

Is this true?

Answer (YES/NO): YES